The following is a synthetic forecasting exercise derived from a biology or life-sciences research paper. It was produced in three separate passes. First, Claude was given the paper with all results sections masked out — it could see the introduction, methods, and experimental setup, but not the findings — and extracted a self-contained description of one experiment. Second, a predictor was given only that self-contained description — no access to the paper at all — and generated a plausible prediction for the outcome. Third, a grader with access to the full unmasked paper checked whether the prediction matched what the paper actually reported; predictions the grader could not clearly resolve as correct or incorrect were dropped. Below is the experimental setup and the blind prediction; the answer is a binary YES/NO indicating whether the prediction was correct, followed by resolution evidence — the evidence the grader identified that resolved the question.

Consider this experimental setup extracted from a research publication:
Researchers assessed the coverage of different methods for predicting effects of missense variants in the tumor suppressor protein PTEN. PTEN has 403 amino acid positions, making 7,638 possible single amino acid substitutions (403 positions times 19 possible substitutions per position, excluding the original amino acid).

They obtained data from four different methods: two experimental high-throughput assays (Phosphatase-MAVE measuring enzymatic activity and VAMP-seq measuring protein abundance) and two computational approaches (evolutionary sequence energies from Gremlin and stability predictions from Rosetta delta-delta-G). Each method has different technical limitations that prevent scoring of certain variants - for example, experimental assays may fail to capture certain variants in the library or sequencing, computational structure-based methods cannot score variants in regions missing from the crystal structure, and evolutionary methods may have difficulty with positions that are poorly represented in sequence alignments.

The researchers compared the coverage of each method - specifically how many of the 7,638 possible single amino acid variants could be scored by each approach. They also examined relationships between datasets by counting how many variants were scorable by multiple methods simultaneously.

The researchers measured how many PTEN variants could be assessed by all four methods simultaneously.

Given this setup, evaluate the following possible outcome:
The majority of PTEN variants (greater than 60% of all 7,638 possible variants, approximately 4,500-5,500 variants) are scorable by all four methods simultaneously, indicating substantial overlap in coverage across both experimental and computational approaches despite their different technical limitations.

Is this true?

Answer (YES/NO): NO